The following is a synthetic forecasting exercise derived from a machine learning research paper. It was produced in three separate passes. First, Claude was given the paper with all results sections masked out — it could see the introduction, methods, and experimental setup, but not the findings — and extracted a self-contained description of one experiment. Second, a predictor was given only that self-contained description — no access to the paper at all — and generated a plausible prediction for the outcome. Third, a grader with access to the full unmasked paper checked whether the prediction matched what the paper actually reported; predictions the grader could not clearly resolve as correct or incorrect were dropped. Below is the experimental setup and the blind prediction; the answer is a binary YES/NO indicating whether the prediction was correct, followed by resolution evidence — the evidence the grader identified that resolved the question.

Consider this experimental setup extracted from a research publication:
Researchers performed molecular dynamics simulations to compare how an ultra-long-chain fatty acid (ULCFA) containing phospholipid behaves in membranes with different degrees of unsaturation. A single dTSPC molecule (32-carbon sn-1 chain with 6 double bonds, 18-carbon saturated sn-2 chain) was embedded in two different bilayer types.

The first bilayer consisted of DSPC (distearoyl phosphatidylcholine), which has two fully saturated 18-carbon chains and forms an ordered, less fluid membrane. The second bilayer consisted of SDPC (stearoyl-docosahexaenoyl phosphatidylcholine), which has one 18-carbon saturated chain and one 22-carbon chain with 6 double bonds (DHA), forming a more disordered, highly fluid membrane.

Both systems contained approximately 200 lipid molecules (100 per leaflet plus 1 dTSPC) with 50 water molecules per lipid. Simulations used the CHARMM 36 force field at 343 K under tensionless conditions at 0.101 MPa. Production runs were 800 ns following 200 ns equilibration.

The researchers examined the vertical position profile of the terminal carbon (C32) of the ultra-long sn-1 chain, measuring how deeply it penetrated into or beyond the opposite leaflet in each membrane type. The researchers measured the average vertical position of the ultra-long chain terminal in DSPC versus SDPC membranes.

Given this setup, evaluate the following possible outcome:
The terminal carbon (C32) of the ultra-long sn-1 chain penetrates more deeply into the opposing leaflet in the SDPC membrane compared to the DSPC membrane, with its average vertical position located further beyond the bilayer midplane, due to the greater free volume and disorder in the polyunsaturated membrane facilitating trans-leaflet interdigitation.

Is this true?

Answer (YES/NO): NO